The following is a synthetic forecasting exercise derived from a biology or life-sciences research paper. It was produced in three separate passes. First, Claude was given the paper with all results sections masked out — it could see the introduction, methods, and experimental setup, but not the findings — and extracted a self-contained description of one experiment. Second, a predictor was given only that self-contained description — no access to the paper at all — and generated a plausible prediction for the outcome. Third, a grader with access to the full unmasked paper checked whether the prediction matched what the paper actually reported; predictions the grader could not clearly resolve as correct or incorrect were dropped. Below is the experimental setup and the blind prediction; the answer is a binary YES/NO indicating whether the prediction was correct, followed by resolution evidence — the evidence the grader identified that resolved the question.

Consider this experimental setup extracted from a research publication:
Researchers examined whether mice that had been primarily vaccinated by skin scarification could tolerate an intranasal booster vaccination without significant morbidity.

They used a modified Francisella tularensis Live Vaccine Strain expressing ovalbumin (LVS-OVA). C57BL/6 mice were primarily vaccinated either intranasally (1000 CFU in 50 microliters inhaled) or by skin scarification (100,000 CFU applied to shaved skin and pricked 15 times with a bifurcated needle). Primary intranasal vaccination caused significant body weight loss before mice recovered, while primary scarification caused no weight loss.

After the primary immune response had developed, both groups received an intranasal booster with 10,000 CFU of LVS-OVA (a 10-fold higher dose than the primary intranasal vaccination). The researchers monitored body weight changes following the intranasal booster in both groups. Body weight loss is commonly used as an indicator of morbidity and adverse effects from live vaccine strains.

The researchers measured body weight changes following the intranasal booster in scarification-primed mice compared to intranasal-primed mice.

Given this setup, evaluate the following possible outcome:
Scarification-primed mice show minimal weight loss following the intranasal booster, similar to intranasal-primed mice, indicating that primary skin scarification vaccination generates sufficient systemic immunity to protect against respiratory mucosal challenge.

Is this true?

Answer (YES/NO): YES